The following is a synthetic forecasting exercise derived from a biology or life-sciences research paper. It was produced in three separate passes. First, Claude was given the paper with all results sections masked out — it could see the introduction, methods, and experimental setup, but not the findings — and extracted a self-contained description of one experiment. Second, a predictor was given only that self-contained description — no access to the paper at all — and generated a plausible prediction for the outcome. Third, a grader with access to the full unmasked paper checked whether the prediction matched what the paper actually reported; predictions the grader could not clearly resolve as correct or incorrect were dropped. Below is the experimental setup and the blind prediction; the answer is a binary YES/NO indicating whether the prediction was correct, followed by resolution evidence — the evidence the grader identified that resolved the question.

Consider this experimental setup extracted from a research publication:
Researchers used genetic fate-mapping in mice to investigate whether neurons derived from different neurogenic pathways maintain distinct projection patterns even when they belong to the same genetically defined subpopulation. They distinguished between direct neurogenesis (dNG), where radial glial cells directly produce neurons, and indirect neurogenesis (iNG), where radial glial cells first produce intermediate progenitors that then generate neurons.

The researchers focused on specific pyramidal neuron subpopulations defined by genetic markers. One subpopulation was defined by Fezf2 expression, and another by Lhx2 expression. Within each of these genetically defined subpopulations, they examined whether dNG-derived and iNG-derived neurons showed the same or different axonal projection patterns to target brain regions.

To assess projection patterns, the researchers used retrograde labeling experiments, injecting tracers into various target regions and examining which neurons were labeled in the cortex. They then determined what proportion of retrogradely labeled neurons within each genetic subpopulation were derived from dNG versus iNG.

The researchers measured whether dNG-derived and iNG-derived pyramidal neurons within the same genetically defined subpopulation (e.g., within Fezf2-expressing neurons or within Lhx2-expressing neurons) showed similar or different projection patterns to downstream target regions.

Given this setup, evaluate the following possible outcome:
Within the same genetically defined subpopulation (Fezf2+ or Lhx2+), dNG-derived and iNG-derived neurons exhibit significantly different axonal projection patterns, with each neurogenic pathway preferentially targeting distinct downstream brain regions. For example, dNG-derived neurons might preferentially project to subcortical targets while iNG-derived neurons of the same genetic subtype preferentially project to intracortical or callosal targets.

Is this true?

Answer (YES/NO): NO